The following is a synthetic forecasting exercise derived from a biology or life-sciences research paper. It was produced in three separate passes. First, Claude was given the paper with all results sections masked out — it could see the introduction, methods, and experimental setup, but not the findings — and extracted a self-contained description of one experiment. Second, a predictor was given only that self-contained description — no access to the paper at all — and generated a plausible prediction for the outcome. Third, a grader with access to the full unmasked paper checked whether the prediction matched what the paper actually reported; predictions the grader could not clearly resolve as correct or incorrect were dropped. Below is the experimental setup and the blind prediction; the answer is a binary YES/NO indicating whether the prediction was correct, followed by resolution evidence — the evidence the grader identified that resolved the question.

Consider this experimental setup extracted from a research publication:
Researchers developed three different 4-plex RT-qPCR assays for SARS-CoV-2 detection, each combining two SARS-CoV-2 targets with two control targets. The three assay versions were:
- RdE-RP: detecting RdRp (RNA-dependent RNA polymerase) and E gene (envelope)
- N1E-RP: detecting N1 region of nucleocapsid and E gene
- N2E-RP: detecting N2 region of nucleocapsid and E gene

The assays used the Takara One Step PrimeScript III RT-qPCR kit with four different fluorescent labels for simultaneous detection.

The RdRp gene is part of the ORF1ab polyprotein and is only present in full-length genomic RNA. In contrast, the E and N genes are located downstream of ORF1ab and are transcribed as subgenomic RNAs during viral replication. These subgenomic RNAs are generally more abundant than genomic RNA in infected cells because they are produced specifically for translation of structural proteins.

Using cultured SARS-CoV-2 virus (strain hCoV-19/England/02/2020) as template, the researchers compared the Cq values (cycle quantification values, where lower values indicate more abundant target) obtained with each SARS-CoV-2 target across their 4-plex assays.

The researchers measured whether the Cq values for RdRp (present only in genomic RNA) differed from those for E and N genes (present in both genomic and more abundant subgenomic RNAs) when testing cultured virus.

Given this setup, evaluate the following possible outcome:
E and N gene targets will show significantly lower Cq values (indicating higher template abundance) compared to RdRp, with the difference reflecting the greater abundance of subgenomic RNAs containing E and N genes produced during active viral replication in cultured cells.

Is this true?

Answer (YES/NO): NO